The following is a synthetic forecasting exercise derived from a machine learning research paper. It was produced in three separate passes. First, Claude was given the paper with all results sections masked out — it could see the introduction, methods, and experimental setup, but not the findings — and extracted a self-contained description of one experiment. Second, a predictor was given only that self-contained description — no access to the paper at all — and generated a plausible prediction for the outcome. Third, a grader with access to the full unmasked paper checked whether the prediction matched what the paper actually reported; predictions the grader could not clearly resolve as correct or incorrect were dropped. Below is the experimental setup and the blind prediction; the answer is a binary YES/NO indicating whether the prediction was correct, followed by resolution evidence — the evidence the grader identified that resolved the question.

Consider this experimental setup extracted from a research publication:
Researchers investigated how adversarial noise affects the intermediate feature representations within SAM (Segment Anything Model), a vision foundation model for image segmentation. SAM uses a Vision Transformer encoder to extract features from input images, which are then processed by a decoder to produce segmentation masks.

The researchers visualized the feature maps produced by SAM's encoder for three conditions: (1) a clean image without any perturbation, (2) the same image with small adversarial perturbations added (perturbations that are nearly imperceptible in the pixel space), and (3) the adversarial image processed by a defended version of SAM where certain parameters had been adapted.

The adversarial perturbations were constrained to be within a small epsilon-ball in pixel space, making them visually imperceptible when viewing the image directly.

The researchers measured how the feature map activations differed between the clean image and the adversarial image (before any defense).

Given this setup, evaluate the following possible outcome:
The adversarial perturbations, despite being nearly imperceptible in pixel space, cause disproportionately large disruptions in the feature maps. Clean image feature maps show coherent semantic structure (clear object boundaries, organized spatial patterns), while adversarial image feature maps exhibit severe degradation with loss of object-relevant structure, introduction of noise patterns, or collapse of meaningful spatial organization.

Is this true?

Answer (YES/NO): YES